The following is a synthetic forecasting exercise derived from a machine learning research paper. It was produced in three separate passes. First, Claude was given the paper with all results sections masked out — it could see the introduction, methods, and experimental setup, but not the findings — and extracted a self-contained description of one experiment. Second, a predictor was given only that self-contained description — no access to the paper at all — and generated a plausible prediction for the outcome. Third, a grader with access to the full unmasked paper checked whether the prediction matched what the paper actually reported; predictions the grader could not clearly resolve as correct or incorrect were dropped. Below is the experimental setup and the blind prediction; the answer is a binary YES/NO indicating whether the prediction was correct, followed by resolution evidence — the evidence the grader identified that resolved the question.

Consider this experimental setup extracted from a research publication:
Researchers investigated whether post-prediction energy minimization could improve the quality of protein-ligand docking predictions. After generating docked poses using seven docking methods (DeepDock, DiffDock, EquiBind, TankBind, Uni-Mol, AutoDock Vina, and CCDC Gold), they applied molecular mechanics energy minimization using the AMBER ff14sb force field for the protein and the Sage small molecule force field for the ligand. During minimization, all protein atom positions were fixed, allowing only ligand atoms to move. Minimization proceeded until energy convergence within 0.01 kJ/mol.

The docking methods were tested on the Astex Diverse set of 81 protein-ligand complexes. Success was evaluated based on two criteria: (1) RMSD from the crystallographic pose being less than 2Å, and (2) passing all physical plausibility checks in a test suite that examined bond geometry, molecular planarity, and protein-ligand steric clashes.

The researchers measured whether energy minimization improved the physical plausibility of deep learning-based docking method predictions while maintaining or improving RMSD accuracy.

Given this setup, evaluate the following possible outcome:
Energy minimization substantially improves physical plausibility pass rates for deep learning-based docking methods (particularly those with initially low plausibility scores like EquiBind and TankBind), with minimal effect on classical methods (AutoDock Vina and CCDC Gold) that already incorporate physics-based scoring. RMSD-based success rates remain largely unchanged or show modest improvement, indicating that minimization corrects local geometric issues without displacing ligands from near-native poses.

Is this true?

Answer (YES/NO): NO